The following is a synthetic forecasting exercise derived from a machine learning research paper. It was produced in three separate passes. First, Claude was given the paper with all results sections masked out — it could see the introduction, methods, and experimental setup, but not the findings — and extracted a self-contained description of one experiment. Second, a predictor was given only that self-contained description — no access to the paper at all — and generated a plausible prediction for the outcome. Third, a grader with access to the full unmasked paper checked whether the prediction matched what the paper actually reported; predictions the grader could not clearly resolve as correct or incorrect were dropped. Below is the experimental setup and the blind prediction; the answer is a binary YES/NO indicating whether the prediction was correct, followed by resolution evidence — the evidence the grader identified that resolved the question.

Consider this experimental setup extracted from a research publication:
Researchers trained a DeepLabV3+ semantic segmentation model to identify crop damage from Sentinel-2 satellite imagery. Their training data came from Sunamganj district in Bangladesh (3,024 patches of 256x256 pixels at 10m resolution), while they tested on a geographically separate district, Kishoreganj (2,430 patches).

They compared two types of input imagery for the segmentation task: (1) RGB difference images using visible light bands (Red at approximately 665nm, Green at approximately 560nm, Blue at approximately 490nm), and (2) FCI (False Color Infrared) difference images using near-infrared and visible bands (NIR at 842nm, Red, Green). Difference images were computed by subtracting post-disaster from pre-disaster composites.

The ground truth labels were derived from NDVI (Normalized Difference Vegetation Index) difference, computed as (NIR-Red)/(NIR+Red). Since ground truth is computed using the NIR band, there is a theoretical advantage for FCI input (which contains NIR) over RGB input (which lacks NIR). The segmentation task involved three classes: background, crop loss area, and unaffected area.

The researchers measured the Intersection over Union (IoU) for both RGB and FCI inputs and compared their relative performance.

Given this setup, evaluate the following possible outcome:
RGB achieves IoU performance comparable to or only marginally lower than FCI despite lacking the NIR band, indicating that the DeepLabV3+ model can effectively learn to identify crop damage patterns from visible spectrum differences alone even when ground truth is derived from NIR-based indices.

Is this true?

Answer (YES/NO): NO